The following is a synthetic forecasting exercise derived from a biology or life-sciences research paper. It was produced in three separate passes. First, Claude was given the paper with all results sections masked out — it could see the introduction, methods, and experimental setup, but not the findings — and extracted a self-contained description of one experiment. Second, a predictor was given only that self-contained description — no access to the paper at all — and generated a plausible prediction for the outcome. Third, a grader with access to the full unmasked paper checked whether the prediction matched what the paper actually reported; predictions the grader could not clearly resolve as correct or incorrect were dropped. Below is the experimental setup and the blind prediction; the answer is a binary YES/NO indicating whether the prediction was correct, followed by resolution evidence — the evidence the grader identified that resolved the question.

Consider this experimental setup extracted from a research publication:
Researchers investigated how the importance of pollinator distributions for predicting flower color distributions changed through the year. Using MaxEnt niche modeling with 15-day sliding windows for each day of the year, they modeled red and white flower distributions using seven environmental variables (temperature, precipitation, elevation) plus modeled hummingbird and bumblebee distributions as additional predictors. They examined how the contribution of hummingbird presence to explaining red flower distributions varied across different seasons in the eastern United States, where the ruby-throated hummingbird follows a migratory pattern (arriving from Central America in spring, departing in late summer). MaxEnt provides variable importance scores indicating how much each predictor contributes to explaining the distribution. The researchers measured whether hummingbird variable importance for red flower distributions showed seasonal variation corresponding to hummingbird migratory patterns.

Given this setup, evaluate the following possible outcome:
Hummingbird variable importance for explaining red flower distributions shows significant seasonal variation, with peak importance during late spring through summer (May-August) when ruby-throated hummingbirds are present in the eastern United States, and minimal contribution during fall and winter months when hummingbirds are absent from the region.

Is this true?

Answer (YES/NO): NO